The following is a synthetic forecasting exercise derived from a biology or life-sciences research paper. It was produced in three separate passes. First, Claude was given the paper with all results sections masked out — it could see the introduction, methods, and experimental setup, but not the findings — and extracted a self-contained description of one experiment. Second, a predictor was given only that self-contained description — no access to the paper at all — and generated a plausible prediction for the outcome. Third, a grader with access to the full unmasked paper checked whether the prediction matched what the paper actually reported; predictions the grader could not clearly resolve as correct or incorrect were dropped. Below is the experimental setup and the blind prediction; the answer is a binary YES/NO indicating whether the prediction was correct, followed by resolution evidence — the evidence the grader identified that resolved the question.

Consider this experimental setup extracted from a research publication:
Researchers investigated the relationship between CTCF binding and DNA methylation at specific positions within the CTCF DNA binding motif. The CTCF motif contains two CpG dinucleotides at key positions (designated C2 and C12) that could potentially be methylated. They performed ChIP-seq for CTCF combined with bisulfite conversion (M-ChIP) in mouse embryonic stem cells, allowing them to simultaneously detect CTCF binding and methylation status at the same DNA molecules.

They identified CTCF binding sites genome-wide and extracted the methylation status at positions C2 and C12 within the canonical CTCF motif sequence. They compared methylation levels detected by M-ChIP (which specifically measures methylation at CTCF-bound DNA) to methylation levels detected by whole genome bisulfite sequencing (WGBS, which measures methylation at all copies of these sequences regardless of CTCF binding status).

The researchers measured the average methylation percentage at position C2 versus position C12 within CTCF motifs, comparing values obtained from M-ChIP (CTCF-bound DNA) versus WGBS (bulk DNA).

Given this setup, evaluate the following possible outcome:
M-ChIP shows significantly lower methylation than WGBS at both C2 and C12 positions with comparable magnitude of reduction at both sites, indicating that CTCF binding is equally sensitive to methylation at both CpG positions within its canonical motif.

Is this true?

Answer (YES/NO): NO